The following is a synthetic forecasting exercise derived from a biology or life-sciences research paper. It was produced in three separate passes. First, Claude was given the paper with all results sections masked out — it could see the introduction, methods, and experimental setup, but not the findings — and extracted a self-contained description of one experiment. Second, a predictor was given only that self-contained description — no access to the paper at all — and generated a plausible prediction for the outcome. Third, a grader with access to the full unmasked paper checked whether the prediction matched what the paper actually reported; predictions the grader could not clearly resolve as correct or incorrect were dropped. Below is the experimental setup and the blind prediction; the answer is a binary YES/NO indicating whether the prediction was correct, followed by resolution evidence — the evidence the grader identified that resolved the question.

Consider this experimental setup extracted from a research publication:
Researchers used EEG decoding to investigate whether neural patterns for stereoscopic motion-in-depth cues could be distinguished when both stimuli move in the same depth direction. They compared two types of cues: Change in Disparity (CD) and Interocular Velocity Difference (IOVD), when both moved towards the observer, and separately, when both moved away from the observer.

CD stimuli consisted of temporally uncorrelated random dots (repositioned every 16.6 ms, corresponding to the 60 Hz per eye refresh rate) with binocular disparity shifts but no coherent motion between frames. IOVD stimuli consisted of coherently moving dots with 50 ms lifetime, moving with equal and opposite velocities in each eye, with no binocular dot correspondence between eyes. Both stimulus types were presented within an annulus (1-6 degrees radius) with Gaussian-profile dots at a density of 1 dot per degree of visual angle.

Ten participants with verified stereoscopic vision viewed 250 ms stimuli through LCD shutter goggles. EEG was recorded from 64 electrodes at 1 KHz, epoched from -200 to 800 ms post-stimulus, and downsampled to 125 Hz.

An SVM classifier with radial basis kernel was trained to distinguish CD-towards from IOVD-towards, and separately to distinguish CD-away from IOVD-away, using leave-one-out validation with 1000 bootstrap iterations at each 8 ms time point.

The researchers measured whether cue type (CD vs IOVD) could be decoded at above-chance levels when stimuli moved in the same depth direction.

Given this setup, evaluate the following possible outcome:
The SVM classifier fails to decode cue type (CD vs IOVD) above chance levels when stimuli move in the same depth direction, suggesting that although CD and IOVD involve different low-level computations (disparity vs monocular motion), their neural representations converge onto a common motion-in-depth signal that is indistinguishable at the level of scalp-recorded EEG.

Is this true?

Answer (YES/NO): NO